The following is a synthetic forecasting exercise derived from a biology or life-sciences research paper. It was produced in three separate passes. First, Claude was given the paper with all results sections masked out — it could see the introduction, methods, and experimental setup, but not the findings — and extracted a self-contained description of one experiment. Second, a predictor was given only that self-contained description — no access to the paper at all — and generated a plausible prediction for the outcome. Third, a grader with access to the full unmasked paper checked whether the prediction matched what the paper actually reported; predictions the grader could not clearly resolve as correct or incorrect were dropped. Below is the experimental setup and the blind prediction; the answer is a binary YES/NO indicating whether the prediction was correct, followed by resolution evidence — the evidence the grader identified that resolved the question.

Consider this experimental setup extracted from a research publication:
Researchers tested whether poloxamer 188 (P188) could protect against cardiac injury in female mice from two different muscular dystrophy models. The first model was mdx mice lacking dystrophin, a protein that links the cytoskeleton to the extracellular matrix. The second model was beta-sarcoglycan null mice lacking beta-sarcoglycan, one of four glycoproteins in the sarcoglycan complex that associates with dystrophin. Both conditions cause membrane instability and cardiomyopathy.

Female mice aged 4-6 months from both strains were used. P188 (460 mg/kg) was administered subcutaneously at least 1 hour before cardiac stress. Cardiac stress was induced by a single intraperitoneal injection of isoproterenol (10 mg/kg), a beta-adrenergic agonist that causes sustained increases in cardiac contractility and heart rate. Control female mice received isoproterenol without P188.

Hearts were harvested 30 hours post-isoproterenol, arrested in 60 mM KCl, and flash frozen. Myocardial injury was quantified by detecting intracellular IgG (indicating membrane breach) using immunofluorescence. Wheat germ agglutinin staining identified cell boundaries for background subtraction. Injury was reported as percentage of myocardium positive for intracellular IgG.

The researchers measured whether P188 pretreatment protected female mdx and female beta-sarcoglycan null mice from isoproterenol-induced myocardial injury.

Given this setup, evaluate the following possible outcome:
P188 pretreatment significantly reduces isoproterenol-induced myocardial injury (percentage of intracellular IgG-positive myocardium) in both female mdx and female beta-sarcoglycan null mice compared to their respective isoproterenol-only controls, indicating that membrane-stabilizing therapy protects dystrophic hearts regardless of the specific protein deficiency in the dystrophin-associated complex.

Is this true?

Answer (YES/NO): NO